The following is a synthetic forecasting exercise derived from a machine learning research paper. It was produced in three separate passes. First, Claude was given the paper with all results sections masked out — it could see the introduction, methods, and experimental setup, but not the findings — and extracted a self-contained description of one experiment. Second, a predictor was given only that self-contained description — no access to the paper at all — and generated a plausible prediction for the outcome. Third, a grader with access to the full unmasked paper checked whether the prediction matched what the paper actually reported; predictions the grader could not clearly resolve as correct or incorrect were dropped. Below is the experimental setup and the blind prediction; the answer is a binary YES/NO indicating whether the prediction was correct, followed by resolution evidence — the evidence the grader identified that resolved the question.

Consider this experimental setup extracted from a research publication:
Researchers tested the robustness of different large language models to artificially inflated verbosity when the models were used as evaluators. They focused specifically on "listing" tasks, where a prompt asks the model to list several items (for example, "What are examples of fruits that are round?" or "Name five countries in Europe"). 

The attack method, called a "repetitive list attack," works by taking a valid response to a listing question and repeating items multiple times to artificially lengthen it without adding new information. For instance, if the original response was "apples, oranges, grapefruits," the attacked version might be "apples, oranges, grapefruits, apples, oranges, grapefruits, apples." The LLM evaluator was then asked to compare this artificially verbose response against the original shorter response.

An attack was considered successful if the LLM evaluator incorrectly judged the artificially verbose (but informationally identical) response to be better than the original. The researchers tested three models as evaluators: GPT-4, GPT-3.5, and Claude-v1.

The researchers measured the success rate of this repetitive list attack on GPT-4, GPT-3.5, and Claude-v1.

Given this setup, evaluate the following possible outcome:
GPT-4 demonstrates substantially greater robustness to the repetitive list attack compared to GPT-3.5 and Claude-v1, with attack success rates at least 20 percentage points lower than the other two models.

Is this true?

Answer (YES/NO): YES